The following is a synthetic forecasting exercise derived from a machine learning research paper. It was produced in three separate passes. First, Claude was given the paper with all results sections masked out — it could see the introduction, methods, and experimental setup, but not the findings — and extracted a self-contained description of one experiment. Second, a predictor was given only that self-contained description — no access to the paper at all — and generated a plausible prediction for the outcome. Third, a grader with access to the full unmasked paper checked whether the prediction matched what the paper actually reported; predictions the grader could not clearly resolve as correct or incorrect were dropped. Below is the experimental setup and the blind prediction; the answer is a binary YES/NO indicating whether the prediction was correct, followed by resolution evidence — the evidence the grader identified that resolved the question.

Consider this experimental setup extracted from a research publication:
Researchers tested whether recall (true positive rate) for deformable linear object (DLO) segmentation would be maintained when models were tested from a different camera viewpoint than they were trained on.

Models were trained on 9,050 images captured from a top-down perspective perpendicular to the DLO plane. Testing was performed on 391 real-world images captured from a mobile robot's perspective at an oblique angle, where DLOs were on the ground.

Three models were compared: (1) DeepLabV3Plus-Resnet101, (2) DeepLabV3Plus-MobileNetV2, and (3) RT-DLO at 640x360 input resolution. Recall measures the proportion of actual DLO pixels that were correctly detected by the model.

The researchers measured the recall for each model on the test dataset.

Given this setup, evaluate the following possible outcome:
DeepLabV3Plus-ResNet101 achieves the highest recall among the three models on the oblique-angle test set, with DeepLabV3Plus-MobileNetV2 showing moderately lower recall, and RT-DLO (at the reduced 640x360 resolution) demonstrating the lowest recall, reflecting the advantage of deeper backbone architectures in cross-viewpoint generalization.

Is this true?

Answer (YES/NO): YES